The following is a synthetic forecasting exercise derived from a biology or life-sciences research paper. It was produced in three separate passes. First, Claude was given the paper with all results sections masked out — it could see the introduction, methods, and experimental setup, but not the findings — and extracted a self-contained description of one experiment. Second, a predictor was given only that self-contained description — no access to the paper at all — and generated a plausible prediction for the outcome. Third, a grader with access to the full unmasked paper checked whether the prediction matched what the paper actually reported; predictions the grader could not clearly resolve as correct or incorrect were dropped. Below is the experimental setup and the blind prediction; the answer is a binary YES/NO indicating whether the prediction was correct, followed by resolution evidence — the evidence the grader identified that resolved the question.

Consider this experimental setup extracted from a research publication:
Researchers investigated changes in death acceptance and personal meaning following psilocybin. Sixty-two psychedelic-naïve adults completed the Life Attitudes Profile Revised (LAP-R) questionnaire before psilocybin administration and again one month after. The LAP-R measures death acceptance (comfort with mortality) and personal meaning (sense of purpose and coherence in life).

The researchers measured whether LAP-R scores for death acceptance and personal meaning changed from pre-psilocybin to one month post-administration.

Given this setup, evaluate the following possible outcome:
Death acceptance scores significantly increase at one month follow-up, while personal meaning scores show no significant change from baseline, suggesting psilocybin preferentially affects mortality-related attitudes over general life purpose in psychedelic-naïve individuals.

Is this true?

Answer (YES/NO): NO